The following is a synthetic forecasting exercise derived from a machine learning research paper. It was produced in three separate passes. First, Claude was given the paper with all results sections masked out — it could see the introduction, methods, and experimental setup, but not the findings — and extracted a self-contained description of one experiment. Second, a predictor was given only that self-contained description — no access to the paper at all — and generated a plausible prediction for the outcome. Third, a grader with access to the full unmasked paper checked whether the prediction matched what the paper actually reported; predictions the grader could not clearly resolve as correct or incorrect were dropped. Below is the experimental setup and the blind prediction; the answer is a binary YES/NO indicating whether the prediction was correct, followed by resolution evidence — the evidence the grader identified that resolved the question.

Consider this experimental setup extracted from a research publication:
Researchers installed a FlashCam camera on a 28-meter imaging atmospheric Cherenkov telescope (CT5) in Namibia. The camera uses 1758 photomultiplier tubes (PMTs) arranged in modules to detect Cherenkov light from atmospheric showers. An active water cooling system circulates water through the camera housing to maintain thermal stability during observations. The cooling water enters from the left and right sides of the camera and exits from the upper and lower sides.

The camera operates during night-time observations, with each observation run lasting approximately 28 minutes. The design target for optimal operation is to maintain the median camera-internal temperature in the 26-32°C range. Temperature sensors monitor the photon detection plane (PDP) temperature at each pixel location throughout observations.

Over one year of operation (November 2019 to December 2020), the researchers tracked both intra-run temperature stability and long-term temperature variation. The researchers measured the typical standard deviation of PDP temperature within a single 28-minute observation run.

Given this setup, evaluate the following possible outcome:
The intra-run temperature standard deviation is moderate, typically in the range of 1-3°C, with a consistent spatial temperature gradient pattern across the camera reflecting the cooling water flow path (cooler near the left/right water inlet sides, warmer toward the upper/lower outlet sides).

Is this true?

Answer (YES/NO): NO